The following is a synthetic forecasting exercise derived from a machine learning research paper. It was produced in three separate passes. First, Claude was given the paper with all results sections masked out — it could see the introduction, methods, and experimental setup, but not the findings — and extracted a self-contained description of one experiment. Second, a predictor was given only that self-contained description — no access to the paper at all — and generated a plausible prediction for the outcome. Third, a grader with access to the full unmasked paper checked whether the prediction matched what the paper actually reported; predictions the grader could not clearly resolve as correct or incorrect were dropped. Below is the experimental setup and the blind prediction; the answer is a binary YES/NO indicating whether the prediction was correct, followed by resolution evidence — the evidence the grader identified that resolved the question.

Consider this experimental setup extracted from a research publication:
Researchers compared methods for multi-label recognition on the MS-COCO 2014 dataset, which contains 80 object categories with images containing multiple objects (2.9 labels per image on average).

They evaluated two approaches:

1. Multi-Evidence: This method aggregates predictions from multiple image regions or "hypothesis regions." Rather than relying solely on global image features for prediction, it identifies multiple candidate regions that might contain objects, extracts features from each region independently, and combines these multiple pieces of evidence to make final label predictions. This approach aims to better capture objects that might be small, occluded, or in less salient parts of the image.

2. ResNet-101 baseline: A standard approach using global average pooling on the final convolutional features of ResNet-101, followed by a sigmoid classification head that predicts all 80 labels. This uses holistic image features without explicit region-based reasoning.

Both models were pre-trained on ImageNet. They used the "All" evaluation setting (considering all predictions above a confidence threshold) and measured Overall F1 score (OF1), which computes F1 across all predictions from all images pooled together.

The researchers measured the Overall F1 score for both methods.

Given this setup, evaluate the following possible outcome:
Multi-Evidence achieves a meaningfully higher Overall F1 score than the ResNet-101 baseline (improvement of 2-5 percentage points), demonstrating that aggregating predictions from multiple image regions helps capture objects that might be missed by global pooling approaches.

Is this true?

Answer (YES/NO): NO